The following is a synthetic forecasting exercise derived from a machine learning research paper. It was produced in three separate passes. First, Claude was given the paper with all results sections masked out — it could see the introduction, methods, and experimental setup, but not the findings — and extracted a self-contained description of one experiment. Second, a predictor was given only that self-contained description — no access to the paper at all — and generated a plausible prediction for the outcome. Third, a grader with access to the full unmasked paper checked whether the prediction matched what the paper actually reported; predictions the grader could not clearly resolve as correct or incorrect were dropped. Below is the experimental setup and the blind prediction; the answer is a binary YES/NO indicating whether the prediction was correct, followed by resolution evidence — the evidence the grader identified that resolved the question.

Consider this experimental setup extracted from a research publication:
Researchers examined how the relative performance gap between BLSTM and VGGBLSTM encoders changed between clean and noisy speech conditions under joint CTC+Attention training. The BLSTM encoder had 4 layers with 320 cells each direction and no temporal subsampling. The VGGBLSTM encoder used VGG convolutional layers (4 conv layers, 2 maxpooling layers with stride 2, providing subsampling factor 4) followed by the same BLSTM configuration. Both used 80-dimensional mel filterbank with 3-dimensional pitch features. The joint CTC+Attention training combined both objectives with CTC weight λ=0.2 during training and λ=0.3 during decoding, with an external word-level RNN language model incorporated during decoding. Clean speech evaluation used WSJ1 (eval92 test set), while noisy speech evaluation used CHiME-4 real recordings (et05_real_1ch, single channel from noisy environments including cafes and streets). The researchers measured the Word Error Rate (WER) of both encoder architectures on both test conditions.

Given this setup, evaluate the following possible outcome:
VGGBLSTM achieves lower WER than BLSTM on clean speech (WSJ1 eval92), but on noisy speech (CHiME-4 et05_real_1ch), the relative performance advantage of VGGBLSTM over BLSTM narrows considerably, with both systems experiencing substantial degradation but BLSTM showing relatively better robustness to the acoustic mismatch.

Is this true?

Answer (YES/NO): NO